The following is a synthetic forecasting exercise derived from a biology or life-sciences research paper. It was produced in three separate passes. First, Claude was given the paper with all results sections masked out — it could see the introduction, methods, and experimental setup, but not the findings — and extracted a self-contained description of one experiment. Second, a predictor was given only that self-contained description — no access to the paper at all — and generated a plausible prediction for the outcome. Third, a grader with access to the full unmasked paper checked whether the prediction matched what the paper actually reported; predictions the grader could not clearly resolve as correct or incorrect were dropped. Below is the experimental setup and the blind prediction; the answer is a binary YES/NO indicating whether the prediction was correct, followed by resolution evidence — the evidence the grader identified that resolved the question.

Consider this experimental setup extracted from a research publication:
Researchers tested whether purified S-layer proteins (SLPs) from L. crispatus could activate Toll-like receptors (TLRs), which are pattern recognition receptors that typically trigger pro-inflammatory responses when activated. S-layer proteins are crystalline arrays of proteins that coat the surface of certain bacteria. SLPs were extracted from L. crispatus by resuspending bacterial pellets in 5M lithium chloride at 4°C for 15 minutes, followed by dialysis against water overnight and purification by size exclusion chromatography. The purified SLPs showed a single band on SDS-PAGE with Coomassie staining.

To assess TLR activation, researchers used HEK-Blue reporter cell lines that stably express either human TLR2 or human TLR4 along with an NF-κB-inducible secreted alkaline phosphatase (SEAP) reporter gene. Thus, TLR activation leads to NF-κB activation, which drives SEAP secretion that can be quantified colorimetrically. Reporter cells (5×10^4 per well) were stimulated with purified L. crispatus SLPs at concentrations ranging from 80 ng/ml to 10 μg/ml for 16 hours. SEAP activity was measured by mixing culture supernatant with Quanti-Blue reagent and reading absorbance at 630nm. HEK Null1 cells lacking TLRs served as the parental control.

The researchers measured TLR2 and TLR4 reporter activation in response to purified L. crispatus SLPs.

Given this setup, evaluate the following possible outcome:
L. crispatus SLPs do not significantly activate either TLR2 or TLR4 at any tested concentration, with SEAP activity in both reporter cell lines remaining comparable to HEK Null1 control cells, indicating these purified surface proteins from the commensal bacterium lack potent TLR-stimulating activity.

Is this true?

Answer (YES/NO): YES